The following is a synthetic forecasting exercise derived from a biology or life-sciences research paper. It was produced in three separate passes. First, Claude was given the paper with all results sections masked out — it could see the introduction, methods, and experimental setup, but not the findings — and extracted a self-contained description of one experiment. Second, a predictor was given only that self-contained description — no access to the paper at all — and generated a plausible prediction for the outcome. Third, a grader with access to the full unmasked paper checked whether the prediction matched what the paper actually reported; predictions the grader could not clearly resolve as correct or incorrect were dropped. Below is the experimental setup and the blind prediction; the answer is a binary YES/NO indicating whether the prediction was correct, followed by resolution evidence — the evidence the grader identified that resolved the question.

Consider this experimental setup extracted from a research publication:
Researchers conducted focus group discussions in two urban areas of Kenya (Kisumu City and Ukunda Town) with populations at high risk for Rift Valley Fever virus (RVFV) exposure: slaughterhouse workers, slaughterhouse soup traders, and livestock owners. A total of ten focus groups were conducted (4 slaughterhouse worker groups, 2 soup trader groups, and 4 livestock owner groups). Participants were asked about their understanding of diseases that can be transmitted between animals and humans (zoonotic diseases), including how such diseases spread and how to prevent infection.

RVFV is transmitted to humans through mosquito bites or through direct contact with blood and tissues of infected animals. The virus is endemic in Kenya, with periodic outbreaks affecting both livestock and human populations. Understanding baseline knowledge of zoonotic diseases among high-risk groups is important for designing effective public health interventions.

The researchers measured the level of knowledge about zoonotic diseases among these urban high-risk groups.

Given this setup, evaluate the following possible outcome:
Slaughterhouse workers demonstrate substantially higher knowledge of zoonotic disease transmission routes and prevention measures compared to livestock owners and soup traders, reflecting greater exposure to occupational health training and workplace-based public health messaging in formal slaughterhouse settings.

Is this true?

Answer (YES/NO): NO